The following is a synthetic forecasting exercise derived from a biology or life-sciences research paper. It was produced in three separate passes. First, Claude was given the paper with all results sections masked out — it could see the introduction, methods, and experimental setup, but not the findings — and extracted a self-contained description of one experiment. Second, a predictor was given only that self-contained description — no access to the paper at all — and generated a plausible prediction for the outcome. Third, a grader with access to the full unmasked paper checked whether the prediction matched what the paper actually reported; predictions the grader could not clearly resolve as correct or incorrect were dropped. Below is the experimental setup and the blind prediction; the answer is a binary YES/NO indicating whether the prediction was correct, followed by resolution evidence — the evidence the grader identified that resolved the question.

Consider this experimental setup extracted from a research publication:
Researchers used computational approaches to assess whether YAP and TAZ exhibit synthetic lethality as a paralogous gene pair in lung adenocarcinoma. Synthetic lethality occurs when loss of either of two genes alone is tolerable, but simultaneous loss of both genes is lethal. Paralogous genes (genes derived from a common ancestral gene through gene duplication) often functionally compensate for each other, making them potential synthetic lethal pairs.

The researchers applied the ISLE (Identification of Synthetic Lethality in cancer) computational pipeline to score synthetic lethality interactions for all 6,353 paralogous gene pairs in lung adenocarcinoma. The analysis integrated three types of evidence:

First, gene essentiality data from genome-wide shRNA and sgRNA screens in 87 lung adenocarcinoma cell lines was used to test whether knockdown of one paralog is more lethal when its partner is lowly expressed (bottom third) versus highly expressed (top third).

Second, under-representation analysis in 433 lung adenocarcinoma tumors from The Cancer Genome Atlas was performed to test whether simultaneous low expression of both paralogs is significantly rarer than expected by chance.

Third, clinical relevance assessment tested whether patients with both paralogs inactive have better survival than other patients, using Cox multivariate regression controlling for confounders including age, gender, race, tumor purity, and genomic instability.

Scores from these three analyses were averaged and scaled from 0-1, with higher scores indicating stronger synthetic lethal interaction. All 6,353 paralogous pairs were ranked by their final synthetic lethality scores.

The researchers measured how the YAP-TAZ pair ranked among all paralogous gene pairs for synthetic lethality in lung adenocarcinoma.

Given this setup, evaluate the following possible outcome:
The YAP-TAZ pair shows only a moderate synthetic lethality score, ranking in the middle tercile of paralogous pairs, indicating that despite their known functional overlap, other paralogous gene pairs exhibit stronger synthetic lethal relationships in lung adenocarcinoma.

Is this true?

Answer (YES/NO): NO